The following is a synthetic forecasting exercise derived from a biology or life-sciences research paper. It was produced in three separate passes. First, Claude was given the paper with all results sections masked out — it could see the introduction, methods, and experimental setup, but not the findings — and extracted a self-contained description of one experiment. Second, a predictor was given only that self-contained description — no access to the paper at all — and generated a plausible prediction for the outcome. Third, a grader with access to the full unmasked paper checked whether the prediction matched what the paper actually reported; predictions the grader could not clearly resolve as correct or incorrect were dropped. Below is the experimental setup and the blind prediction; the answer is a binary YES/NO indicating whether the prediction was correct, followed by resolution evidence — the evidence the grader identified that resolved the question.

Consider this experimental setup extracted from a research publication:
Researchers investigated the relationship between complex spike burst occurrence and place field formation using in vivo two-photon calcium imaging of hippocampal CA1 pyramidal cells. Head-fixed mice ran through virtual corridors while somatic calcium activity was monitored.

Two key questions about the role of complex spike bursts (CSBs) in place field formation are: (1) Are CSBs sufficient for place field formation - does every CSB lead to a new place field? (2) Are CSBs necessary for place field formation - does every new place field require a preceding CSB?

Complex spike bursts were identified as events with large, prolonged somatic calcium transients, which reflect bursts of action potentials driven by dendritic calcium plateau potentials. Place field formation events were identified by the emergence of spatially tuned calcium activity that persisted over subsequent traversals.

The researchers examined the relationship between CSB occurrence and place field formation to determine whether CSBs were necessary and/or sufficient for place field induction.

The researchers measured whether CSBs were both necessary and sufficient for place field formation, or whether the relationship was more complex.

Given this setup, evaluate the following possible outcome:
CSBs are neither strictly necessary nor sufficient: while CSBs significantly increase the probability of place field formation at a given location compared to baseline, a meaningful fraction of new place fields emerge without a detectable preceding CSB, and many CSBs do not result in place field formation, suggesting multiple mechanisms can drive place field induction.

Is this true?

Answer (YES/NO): YES